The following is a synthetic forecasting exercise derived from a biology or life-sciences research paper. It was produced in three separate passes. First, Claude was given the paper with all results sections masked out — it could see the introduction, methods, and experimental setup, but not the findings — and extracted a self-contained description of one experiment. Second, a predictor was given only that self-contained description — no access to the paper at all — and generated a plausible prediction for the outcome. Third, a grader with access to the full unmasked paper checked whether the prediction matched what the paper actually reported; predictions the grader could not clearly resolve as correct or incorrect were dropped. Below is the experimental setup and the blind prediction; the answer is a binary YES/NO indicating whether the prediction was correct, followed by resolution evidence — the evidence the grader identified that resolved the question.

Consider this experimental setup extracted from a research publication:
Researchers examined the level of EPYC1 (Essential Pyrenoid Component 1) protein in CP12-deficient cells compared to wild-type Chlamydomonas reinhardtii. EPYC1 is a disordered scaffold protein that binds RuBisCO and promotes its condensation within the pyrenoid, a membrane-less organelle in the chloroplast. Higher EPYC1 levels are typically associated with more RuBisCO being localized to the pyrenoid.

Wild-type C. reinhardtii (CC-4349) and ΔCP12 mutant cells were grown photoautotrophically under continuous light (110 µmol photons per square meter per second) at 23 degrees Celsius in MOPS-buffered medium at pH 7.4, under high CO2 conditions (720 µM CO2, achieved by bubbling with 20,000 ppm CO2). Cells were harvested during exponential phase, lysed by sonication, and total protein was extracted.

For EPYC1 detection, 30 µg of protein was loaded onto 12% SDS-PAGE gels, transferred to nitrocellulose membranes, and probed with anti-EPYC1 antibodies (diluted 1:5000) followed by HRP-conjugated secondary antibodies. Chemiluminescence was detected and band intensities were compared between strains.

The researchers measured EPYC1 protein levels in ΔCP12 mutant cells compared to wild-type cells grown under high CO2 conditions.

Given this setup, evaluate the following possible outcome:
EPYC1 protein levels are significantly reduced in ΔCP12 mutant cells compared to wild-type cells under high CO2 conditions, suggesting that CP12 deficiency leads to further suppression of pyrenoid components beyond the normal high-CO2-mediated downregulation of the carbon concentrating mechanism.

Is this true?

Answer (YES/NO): NO